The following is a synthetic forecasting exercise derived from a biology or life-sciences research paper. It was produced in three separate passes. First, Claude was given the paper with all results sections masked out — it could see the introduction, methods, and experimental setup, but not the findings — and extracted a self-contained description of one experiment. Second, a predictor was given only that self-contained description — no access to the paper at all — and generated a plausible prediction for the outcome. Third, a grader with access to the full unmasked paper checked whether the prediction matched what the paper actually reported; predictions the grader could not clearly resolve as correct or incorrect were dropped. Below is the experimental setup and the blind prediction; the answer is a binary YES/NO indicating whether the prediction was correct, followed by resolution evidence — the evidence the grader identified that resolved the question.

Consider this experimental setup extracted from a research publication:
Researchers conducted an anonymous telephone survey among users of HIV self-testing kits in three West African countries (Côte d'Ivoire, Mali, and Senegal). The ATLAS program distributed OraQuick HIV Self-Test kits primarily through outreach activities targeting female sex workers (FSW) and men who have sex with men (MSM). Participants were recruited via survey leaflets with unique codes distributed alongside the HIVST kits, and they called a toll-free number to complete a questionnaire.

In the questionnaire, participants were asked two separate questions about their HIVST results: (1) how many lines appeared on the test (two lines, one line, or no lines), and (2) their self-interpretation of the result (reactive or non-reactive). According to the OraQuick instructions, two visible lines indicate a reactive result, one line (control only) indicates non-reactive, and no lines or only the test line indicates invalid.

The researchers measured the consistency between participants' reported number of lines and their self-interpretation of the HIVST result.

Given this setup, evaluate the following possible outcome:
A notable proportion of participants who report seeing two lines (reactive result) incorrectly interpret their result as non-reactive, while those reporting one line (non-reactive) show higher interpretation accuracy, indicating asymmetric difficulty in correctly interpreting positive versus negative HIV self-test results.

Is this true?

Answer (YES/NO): YES